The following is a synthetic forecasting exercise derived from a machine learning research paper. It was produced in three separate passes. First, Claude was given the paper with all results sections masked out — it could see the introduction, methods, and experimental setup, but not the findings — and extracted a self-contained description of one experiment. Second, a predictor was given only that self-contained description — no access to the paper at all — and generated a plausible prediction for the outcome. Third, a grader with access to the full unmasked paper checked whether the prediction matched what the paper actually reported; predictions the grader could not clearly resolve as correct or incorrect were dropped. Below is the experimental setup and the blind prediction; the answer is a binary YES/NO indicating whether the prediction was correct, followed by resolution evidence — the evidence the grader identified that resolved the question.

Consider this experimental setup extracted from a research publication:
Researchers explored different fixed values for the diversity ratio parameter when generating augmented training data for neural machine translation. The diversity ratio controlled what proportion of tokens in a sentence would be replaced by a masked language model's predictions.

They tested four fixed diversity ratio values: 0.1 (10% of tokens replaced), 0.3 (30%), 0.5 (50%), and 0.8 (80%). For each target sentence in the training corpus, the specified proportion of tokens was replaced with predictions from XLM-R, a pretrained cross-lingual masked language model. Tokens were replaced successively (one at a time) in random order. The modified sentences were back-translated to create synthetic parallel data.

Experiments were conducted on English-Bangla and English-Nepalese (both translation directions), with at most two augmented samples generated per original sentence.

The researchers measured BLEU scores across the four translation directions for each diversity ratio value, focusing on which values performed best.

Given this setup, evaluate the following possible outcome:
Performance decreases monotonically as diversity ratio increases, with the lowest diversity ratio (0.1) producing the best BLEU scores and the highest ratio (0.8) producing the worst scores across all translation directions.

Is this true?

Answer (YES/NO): NO